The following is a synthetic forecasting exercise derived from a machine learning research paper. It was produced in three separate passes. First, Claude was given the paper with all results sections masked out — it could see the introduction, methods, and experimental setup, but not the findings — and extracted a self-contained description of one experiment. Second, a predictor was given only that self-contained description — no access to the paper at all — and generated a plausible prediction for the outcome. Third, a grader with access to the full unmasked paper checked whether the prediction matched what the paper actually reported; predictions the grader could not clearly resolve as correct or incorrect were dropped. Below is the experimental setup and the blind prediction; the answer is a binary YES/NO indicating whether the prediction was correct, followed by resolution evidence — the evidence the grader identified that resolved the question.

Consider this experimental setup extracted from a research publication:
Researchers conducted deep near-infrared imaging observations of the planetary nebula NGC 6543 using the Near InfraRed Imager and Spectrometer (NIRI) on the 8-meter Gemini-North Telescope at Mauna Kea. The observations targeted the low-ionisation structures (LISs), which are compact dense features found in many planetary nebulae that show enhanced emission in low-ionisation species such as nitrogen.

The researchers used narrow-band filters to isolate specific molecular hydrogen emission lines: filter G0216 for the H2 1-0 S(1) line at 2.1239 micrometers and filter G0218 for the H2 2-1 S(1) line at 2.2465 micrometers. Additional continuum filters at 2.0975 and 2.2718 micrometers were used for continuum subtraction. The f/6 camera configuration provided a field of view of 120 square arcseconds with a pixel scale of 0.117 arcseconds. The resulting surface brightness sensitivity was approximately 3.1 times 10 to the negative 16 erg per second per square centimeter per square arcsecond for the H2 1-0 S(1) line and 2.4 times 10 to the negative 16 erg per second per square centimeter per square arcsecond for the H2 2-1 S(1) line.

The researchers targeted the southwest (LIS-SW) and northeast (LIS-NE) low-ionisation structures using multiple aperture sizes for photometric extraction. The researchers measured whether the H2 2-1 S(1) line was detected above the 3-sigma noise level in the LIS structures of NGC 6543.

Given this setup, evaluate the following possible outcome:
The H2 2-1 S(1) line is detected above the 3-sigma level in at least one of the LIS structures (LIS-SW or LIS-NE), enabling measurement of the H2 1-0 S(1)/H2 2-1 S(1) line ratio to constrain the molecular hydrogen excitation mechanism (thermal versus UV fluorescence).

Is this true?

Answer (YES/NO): NO